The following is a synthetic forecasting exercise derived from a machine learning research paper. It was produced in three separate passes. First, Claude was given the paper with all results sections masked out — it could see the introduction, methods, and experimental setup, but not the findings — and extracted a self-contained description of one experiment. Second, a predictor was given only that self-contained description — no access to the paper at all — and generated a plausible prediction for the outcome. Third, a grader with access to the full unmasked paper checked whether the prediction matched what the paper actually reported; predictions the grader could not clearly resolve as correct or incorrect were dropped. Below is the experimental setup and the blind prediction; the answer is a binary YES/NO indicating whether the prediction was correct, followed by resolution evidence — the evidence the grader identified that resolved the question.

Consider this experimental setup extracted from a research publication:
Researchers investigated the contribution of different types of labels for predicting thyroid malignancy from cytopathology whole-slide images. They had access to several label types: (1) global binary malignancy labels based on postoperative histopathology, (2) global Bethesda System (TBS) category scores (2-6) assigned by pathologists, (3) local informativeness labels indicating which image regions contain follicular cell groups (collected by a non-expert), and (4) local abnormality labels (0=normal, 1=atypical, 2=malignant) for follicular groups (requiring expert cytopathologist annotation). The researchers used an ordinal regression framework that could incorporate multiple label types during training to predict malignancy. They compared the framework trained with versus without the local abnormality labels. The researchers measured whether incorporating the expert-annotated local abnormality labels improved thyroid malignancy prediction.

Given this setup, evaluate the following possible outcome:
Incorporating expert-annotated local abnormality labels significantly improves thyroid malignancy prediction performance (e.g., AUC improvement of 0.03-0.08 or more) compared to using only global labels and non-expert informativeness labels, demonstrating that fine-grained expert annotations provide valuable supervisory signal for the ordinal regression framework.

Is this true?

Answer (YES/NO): NO